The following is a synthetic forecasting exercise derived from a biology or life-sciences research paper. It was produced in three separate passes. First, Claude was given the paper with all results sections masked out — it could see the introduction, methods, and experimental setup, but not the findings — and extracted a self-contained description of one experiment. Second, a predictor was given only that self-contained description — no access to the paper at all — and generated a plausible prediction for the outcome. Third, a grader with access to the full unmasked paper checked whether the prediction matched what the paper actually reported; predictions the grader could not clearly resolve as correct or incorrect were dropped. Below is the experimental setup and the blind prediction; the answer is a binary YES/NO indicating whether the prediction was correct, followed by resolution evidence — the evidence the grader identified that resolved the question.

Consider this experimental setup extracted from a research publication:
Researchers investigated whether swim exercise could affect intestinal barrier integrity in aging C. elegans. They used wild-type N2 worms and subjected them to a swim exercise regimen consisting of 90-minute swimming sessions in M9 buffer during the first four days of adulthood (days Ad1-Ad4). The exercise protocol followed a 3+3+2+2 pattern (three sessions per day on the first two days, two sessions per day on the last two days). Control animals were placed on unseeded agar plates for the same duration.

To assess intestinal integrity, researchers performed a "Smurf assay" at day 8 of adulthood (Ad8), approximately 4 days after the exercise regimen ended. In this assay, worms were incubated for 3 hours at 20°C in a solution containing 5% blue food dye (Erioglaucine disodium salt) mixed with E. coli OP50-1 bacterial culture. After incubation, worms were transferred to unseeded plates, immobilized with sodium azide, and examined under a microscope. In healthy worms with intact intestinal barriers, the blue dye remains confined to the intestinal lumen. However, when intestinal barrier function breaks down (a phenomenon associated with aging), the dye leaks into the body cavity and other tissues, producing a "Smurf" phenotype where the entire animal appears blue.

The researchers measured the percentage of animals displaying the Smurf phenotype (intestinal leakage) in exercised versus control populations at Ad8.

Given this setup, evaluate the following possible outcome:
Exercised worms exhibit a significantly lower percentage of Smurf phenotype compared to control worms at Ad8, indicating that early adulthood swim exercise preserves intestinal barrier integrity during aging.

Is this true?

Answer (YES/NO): NO